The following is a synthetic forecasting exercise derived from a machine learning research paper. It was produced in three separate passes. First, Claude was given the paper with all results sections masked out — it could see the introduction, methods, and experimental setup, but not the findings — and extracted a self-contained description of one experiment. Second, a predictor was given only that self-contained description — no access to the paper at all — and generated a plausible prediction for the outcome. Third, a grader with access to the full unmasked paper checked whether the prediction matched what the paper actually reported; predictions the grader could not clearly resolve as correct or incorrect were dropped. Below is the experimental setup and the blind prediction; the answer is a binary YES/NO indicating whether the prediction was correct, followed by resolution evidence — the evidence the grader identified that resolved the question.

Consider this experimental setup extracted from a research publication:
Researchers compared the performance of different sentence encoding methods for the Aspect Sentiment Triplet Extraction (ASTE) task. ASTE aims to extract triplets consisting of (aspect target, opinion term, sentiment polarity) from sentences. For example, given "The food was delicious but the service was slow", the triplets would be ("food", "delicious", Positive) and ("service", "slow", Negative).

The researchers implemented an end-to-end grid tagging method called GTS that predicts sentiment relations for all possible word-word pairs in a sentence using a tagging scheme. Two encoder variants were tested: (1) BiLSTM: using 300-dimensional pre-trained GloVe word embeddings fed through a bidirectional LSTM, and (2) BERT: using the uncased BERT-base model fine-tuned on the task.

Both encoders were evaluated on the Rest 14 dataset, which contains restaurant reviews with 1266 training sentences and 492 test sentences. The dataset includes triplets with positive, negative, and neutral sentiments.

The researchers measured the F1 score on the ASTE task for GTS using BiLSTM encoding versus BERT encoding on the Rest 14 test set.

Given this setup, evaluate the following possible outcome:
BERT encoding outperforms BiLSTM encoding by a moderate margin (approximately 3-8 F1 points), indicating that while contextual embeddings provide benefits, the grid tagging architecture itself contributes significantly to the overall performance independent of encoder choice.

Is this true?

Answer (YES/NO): YES